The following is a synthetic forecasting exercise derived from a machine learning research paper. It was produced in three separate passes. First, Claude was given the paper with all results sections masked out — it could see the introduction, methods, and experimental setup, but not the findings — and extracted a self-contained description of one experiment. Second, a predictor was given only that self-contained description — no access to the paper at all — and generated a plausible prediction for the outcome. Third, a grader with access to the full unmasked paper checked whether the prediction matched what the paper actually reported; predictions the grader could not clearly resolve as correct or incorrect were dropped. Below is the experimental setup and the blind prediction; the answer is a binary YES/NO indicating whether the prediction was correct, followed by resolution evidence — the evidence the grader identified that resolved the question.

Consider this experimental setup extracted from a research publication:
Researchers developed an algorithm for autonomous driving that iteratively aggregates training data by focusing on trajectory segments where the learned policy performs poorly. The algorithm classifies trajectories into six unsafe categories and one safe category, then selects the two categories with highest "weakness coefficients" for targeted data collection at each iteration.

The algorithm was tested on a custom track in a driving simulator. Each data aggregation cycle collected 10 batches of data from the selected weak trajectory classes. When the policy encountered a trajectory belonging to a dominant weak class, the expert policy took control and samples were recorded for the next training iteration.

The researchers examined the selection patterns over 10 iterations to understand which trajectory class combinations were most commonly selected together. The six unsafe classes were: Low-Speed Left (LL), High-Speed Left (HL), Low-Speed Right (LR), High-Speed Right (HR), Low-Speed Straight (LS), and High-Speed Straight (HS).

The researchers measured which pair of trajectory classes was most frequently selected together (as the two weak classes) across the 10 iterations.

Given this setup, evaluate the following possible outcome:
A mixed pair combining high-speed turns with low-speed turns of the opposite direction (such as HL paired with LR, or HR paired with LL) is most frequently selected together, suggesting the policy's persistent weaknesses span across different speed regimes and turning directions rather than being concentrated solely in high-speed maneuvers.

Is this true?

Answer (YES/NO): NO